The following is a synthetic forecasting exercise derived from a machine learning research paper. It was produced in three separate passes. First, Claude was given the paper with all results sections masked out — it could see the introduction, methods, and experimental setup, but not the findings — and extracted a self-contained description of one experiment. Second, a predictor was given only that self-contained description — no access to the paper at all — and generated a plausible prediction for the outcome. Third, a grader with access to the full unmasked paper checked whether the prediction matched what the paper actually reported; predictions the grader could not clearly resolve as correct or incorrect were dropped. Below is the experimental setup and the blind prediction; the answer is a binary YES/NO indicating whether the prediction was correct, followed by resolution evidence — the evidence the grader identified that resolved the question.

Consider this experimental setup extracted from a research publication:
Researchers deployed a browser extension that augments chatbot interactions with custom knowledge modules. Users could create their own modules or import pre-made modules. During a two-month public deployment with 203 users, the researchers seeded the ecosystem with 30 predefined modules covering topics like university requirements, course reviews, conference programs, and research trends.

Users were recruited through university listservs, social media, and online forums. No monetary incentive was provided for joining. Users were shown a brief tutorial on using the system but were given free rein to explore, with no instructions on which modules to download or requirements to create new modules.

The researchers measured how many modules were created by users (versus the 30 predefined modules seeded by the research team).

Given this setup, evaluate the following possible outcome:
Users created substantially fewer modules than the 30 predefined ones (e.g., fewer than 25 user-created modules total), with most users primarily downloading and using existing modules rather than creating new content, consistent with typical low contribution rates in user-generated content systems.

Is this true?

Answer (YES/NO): YES